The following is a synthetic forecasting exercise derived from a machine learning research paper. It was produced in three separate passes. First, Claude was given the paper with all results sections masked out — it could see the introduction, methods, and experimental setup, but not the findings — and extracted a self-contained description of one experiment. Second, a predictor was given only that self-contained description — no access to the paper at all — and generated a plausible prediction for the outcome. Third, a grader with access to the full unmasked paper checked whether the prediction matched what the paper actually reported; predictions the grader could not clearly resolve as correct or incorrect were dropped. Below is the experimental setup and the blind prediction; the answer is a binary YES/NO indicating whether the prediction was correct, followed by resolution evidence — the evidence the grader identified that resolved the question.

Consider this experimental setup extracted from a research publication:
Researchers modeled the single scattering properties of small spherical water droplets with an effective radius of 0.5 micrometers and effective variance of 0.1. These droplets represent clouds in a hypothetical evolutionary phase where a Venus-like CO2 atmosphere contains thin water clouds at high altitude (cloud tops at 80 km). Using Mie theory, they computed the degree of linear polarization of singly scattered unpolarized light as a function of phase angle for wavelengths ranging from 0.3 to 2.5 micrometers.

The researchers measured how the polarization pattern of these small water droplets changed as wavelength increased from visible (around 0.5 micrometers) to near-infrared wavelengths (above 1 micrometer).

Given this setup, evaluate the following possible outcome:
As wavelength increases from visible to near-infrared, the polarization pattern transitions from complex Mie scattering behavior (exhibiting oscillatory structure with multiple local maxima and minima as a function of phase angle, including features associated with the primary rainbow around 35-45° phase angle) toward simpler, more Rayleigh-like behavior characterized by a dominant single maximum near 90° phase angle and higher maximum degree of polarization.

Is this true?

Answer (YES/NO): YES